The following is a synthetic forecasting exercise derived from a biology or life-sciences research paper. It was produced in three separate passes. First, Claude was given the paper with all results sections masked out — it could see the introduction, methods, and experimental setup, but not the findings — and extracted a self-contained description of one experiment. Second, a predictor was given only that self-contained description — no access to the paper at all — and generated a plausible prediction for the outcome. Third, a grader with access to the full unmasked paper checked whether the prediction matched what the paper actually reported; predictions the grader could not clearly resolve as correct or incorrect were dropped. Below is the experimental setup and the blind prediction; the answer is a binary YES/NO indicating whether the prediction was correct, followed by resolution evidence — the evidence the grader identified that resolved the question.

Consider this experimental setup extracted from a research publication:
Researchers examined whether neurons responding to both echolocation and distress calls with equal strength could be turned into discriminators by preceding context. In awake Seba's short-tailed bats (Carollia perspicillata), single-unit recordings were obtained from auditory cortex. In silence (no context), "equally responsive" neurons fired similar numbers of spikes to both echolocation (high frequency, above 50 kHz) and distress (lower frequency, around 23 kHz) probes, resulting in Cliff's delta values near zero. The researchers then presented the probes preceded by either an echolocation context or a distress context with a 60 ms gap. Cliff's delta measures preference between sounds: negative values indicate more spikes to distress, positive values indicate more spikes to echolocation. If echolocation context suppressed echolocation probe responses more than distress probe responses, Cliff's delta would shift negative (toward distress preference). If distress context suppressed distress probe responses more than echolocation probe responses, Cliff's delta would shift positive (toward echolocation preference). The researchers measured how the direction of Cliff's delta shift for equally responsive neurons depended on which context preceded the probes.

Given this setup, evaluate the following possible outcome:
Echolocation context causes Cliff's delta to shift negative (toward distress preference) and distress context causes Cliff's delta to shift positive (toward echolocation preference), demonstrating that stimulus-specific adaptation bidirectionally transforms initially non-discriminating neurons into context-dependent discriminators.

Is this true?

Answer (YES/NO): YES